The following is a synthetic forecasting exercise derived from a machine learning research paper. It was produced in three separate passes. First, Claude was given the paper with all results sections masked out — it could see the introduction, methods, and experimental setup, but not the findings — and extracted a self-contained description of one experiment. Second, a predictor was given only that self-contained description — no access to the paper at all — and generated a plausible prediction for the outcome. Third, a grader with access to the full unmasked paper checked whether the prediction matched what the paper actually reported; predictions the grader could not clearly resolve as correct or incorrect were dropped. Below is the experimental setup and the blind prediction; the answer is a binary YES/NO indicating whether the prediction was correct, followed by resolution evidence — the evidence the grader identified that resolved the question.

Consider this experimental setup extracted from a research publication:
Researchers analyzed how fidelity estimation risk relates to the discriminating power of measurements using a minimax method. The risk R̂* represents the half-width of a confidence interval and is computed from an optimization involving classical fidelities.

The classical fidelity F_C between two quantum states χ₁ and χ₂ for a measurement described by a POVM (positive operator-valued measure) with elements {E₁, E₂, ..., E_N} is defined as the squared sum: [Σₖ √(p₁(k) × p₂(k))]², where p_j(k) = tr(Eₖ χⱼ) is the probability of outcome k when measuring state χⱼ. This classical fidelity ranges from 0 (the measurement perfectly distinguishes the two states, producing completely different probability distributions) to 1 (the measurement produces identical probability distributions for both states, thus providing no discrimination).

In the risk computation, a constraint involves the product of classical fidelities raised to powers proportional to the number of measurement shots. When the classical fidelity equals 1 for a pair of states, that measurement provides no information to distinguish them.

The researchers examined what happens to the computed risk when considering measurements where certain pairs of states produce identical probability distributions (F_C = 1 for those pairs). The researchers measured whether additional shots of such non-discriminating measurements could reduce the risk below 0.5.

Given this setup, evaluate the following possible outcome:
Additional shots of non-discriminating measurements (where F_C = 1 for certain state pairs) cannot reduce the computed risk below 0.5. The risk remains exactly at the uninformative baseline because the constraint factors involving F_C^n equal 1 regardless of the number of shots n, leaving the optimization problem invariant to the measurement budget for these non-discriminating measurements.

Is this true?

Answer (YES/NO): YES